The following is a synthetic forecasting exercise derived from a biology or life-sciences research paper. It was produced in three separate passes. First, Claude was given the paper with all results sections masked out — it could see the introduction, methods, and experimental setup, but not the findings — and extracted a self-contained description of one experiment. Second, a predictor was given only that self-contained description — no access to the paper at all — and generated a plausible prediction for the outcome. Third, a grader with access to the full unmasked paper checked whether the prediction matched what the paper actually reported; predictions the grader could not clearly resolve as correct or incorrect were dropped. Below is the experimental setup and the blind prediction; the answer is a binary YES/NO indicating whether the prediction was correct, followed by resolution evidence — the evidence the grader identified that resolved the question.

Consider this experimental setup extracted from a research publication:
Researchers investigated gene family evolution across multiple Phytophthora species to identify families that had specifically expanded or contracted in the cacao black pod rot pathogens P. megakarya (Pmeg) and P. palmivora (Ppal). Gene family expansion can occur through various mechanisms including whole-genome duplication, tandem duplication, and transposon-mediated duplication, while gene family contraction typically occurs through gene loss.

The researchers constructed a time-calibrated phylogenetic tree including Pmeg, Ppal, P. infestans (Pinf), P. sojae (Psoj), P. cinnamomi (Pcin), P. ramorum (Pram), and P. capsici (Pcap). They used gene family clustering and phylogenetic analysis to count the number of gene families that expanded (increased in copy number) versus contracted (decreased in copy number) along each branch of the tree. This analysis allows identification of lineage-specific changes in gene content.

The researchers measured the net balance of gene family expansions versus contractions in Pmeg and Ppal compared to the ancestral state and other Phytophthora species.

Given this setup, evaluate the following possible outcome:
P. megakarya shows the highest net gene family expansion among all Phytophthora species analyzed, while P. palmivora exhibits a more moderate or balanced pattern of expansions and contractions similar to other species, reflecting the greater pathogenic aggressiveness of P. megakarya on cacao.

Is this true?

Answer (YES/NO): NO